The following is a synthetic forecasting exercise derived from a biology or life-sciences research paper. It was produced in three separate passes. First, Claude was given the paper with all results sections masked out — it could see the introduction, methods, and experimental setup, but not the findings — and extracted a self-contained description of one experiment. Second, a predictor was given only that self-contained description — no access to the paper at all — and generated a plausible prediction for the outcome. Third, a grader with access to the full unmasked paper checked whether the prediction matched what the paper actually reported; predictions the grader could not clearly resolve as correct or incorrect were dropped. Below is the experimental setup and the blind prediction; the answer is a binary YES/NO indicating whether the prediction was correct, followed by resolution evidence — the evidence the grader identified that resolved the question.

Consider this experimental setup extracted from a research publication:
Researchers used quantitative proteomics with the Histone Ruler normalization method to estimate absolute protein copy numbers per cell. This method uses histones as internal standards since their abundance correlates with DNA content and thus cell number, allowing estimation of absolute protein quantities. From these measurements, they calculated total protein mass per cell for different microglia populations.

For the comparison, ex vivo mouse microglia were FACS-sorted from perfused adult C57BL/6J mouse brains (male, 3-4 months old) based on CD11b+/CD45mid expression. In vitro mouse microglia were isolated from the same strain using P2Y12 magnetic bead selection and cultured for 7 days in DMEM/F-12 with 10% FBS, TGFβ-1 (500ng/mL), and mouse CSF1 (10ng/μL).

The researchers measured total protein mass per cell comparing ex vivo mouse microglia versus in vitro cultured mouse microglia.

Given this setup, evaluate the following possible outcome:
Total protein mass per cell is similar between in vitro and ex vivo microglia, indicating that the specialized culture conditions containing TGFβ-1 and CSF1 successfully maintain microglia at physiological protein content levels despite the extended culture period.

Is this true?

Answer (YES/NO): NO